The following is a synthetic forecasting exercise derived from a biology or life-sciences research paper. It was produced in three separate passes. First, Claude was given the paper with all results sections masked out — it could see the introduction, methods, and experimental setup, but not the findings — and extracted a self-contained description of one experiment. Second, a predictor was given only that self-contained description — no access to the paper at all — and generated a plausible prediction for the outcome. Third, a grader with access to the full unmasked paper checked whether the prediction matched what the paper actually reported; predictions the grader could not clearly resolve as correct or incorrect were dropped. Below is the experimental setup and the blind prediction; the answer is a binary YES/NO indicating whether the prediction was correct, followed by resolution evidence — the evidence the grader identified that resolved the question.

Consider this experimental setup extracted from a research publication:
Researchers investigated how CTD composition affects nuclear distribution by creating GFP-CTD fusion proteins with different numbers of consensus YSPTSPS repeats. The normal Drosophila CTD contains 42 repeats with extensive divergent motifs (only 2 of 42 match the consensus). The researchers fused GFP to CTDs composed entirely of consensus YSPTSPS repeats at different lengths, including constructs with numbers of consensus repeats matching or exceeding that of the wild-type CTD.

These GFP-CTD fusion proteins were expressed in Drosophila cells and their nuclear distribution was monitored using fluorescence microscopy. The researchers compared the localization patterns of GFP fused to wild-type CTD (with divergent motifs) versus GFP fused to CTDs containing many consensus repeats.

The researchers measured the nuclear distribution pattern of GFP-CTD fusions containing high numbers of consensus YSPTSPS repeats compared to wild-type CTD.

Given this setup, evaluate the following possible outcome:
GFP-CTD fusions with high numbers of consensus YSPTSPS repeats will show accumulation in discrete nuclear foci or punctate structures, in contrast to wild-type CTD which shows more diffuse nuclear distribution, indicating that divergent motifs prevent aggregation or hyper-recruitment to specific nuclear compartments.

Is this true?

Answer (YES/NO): NO